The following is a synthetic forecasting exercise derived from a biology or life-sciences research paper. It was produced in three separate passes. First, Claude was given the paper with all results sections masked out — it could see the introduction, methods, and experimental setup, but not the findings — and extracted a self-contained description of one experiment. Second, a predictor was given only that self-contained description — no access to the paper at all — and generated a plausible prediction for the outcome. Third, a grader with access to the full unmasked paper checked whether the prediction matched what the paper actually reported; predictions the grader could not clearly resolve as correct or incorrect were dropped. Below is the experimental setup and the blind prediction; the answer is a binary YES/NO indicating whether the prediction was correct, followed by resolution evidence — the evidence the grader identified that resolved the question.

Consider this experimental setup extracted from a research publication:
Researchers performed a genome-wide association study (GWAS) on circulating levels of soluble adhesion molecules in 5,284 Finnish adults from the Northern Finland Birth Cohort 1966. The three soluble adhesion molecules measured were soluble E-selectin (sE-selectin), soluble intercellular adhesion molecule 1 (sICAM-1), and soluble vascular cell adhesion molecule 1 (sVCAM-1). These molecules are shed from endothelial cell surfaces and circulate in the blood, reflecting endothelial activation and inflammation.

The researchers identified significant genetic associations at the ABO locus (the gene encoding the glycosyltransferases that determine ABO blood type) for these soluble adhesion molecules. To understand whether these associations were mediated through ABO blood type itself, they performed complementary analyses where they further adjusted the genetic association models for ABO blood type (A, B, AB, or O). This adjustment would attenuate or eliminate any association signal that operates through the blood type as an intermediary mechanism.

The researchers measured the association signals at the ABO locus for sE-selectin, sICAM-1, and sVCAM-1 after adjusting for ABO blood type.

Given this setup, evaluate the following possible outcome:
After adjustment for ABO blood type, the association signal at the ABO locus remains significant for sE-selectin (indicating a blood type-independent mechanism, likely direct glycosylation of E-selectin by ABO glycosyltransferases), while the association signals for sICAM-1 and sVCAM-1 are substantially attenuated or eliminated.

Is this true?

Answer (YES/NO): NO